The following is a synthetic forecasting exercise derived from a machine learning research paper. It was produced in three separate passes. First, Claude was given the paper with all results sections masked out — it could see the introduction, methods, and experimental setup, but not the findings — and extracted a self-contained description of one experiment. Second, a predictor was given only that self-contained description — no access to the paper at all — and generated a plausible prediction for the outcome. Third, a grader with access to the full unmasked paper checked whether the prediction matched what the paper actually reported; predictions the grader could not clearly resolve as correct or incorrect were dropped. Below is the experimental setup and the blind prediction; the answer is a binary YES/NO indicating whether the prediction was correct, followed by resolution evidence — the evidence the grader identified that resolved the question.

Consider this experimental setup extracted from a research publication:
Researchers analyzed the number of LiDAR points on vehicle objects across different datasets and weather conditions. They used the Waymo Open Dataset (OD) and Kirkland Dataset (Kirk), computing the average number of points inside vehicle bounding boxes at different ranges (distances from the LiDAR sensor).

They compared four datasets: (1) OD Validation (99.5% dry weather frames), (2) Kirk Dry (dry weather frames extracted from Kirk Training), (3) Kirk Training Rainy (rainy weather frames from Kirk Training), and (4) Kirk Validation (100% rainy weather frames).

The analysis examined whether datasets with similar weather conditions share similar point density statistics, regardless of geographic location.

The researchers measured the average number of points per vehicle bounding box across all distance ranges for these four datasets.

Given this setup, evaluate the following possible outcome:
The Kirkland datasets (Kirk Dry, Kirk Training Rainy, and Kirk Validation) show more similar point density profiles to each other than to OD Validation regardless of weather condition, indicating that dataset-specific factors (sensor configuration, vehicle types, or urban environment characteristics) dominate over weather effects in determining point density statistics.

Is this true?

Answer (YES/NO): NO